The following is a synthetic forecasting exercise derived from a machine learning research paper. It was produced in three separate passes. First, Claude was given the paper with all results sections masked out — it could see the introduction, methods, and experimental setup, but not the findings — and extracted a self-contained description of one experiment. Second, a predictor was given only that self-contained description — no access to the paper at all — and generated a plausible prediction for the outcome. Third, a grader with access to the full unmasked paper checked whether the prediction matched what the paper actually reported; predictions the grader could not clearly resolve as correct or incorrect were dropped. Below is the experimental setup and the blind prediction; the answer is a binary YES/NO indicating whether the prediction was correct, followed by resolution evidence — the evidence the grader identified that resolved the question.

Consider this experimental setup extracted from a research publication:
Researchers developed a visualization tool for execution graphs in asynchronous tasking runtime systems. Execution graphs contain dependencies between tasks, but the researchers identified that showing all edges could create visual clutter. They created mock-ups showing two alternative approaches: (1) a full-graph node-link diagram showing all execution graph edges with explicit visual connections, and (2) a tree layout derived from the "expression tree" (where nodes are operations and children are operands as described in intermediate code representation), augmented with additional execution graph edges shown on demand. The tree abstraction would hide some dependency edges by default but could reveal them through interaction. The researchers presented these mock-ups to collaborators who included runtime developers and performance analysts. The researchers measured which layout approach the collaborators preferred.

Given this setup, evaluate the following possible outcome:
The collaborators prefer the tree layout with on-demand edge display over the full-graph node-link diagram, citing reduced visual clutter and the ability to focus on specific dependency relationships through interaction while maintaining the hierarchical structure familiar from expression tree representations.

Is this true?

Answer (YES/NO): NO